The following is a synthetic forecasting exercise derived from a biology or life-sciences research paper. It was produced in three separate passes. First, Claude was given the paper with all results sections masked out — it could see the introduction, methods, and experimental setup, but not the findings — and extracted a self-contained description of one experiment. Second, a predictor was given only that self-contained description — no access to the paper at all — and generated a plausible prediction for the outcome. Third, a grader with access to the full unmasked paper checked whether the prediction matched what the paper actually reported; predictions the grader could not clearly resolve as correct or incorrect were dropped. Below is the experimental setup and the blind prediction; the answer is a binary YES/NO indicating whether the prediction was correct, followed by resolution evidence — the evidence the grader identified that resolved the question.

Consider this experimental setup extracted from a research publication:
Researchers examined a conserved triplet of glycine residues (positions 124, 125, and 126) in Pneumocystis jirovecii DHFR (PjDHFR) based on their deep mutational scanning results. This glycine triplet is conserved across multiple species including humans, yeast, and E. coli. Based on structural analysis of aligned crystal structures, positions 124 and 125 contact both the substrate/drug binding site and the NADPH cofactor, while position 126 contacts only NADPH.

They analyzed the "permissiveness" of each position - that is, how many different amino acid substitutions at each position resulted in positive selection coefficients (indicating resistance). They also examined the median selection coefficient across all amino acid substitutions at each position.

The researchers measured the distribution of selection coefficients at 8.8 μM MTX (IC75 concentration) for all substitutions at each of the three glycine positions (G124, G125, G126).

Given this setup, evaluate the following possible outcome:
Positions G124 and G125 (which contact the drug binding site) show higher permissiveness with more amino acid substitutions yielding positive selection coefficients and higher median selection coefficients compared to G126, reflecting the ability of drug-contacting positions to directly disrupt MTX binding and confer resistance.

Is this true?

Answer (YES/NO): NO